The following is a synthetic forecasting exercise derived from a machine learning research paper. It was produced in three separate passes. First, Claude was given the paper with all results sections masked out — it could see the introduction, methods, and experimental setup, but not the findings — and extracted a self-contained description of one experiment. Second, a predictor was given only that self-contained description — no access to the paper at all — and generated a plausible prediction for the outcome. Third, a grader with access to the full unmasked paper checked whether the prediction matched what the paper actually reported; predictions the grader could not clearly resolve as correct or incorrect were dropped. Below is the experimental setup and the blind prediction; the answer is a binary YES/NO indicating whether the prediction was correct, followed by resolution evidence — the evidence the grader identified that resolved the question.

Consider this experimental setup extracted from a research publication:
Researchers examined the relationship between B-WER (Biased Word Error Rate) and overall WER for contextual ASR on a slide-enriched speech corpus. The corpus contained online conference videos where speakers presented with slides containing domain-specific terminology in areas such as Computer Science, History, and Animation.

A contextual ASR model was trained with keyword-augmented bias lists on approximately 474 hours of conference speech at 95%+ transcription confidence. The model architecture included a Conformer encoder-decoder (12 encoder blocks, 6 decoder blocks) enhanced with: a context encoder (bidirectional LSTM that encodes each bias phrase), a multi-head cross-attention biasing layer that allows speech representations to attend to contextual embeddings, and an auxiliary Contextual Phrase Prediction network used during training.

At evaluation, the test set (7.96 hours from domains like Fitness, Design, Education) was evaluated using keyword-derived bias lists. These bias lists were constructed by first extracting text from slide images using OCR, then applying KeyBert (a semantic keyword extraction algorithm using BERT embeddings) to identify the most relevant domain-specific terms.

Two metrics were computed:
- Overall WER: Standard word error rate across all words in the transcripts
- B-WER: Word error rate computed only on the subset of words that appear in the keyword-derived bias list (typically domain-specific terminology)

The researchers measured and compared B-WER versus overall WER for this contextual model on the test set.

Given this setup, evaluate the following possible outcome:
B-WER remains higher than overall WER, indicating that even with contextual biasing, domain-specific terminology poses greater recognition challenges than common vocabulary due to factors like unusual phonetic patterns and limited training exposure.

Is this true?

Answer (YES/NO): NO